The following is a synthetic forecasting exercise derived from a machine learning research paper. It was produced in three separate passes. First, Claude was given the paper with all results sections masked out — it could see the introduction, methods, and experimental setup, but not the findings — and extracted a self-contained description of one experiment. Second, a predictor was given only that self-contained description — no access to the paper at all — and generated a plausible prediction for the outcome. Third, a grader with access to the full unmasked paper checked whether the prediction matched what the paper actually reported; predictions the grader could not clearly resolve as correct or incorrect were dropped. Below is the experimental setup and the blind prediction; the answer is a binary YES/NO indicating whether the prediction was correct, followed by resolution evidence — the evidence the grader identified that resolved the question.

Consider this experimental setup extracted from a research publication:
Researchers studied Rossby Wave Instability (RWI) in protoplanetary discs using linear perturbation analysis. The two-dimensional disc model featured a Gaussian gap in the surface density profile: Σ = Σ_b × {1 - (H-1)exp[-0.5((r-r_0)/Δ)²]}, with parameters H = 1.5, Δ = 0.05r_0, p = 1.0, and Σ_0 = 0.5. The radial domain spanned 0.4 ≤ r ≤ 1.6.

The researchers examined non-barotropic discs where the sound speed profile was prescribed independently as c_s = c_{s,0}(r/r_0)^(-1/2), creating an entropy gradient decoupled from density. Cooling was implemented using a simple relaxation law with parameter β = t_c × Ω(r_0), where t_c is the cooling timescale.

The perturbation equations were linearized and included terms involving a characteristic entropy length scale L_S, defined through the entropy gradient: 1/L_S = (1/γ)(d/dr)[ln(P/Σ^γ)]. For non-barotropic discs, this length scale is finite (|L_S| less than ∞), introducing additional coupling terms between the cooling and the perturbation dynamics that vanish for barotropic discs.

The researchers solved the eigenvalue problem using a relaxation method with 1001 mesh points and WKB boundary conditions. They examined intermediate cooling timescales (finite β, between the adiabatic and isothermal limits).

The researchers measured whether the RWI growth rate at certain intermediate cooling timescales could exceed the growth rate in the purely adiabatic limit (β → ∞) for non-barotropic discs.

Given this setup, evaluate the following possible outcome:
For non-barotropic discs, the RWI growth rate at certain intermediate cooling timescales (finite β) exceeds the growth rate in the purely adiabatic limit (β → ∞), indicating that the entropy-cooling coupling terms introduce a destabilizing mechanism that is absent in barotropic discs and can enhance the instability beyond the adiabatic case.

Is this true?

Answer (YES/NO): YES